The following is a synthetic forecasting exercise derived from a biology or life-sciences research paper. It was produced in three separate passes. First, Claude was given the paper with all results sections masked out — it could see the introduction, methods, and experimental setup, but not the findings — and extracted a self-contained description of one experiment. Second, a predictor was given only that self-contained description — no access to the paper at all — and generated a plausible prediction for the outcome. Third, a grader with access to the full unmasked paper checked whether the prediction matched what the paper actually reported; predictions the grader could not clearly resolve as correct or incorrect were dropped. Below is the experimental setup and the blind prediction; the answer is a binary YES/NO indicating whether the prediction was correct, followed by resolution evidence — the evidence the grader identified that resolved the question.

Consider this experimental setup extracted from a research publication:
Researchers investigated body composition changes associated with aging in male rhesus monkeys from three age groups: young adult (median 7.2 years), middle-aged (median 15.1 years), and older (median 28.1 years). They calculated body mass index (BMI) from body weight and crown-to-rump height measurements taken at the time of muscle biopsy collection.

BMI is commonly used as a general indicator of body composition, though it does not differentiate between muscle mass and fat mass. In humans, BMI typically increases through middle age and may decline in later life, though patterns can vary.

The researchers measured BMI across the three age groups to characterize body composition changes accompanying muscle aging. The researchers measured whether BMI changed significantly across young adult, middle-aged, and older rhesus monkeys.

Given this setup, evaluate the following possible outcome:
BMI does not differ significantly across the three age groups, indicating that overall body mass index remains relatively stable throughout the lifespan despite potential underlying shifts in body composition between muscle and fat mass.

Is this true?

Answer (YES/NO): YES